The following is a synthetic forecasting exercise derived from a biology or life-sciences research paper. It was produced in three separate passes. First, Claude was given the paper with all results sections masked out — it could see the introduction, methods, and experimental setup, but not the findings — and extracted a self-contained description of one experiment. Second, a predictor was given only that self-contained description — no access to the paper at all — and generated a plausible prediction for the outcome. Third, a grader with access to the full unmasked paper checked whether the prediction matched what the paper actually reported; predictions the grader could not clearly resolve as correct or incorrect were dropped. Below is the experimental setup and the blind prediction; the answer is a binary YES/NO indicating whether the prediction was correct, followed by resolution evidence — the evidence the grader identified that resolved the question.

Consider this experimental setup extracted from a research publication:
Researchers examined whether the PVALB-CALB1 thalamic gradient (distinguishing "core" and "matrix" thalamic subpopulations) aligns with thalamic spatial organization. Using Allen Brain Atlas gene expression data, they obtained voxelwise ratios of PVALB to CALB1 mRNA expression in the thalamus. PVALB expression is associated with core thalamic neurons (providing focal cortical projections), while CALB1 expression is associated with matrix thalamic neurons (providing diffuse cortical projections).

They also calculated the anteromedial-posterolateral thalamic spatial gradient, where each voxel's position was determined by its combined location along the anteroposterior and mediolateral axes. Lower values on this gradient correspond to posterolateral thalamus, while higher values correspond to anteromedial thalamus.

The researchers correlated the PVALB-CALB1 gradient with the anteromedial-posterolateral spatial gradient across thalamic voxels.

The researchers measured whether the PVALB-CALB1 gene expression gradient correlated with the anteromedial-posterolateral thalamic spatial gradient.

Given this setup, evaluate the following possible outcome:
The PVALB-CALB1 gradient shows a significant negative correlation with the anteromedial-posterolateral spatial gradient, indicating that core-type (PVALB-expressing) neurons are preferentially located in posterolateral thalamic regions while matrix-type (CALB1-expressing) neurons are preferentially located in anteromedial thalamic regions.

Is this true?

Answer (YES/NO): NO